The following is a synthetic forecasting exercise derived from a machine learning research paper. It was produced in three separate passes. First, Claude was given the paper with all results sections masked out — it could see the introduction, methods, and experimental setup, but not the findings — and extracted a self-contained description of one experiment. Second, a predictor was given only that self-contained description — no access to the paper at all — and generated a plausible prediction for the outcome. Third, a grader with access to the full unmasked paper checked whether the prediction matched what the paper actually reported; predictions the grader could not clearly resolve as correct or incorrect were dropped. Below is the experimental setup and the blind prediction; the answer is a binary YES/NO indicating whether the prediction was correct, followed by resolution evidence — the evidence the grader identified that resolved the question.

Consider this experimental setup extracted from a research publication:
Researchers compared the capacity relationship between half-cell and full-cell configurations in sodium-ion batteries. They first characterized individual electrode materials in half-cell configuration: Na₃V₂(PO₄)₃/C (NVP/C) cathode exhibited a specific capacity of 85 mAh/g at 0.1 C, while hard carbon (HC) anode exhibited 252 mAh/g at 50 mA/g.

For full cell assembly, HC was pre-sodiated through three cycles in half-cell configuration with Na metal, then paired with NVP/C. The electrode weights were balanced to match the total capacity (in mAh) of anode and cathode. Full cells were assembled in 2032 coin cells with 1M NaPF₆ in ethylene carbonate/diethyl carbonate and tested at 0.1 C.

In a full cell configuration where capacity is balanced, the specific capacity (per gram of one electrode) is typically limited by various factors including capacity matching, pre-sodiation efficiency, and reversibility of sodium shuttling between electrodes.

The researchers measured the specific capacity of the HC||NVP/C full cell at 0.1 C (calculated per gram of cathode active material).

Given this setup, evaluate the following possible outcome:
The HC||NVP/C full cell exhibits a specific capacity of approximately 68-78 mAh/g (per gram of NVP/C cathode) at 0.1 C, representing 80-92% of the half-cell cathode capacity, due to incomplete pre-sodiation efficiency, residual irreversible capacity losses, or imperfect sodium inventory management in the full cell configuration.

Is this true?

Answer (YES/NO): YES